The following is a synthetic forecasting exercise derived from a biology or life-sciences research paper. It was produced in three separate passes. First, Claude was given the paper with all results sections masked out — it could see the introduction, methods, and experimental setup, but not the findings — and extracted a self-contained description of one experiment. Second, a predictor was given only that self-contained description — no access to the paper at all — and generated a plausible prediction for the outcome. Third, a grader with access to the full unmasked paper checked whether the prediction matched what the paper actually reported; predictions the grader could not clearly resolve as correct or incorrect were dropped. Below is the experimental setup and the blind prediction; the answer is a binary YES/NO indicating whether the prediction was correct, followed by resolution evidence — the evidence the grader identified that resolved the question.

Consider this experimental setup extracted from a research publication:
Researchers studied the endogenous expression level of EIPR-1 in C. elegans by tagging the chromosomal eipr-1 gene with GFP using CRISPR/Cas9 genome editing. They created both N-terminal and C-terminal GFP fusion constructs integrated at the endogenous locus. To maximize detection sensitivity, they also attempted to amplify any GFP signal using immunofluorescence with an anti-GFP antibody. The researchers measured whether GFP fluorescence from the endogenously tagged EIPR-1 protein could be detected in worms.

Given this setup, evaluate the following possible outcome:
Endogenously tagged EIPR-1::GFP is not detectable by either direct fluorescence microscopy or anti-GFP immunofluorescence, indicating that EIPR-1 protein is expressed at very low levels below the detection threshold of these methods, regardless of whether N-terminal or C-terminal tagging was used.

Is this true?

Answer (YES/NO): YES